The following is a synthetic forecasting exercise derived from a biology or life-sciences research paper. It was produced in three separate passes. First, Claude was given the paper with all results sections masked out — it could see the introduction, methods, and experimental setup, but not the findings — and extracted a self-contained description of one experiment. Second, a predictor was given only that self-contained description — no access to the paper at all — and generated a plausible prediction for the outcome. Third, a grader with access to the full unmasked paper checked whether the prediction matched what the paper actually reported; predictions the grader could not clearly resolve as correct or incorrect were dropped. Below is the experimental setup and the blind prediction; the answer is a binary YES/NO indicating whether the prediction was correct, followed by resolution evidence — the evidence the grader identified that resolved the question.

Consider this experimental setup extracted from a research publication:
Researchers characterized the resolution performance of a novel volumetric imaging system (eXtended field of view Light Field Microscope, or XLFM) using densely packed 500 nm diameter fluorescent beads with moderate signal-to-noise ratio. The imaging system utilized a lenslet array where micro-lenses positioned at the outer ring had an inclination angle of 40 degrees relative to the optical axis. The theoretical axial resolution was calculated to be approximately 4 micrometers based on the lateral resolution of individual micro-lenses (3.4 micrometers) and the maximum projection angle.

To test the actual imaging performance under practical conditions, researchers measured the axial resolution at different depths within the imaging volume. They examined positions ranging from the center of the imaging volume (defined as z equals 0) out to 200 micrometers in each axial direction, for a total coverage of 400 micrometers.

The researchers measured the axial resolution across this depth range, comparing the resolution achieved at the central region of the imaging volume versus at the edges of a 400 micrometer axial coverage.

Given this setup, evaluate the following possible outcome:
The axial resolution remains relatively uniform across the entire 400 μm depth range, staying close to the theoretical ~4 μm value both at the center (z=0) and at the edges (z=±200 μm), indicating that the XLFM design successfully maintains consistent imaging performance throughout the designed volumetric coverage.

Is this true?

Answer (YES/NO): NO